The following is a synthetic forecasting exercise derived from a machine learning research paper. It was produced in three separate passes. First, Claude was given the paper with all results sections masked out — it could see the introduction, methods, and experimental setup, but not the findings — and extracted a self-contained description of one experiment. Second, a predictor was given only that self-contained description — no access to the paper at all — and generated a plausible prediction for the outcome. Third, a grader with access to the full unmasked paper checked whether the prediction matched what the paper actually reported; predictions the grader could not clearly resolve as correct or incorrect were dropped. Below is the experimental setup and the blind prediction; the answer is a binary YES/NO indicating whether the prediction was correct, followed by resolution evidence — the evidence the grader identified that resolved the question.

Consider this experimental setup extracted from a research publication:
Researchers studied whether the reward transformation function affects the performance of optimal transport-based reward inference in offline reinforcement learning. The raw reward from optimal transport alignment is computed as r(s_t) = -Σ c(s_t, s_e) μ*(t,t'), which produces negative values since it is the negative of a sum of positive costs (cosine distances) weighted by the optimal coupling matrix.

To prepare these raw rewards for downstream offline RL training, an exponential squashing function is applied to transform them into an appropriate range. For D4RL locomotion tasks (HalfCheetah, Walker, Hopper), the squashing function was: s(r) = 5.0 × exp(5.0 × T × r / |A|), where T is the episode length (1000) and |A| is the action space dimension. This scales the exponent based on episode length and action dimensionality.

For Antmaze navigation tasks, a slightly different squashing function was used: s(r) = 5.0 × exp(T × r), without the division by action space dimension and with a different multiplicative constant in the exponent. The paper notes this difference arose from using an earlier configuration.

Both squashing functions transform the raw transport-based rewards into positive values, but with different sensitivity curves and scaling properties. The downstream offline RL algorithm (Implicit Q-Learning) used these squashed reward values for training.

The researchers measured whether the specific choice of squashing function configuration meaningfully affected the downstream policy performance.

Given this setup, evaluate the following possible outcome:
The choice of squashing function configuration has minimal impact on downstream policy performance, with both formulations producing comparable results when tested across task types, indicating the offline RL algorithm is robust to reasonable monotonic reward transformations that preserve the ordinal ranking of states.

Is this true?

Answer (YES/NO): YES